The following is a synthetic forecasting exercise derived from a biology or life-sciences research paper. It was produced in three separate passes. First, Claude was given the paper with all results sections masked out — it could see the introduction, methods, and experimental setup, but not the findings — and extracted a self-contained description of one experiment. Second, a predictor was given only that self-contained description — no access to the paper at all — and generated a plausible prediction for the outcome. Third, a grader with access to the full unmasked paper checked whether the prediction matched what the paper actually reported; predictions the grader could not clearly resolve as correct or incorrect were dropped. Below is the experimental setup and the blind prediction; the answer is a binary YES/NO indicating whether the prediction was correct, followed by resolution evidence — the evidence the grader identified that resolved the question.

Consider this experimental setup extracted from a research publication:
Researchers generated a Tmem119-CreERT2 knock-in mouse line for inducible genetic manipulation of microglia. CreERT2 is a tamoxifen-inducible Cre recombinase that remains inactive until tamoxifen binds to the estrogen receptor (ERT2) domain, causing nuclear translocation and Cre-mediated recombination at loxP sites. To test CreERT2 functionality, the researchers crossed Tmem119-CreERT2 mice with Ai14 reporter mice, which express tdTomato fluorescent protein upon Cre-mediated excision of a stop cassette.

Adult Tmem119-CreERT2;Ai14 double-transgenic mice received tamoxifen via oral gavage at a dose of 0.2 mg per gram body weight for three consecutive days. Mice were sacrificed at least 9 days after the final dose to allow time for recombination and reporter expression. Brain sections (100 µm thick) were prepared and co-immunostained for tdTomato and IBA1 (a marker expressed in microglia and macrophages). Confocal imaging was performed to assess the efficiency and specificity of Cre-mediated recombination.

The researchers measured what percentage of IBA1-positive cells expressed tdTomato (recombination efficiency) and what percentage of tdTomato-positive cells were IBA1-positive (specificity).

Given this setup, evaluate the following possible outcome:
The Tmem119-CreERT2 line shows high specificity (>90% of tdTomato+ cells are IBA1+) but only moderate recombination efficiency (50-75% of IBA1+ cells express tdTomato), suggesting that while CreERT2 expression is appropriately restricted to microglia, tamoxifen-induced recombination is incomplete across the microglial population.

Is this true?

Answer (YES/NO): NO